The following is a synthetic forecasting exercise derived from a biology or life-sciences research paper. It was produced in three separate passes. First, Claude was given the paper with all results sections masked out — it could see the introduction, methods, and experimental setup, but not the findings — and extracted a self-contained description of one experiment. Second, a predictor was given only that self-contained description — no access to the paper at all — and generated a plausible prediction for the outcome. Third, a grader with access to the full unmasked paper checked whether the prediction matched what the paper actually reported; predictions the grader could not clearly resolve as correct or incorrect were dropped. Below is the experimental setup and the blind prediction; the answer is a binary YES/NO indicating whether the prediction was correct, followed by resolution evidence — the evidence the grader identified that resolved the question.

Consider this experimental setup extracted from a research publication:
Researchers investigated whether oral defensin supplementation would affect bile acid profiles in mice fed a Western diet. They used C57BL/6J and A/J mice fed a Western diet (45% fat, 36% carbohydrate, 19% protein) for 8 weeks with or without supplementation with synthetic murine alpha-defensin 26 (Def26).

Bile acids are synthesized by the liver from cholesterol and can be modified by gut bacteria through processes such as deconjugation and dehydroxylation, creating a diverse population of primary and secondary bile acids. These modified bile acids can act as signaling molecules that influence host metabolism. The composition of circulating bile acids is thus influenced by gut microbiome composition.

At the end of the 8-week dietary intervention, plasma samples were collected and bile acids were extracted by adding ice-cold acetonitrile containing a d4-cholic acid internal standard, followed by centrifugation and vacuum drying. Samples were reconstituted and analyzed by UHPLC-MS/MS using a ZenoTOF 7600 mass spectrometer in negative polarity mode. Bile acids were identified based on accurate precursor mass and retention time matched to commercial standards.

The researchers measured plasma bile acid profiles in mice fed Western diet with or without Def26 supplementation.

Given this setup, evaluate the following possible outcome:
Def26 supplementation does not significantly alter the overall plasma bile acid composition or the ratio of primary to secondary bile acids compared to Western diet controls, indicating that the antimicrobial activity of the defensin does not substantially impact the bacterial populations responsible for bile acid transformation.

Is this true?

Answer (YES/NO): NO